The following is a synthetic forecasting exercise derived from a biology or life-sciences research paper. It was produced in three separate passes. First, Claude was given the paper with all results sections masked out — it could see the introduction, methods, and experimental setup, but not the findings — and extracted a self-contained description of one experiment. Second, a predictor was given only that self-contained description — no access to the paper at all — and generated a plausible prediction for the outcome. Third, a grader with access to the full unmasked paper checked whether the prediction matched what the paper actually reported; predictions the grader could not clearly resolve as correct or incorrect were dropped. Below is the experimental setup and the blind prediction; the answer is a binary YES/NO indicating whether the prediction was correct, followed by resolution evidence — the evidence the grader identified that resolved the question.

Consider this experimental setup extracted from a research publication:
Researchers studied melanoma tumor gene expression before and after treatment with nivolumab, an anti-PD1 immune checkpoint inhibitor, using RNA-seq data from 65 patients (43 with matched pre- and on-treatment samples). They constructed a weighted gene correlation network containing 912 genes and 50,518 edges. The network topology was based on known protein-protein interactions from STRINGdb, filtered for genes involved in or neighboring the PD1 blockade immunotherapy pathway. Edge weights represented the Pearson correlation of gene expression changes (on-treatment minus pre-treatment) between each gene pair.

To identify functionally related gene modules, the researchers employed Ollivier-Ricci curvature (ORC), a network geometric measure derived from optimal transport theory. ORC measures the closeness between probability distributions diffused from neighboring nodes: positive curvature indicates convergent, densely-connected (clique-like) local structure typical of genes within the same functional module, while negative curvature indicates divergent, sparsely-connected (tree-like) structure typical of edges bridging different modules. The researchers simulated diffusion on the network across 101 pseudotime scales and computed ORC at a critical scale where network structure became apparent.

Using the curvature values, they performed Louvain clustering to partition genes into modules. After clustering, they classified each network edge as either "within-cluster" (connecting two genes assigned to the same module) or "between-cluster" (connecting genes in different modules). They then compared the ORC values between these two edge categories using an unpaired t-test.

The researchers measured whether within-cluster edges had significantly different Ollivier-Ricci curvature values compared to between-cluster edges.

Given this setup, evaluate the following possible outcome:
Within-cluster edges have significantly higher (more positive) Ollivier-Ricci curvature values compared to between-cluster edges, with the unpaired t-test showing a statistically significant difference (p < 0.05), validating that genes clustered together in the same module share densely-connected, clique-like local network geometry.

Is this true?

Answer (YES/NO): YES